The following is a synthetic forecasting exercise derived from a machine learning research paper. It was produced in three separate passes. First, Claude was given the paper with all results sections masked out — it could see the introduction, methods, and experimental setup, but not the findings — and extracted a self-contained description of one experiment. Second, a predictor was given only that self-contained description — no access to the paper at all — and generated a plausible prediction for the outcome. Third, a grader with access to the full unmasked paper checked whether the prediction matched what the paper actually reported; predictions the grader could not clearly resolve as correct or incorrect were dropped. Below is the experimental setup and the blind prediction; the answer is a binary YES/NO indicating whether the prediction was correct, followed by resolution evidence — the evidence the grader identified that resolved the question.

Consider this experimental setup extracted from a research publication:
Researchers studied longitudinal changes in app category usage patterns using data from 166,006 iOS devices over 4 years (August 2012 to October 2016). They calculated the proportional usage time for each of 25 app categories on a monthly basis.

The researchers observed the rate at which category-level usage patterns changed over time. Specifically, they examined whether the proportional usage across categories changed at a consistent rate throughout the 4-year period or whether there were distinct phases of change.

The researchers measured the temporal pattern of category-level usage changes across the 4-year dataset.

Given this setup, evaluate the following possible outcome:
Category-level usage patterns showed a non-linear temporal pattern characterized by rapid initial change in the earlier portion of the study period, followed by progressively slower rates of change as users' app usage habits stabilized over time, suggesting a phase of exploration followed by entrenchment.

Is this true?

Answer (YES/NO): YES